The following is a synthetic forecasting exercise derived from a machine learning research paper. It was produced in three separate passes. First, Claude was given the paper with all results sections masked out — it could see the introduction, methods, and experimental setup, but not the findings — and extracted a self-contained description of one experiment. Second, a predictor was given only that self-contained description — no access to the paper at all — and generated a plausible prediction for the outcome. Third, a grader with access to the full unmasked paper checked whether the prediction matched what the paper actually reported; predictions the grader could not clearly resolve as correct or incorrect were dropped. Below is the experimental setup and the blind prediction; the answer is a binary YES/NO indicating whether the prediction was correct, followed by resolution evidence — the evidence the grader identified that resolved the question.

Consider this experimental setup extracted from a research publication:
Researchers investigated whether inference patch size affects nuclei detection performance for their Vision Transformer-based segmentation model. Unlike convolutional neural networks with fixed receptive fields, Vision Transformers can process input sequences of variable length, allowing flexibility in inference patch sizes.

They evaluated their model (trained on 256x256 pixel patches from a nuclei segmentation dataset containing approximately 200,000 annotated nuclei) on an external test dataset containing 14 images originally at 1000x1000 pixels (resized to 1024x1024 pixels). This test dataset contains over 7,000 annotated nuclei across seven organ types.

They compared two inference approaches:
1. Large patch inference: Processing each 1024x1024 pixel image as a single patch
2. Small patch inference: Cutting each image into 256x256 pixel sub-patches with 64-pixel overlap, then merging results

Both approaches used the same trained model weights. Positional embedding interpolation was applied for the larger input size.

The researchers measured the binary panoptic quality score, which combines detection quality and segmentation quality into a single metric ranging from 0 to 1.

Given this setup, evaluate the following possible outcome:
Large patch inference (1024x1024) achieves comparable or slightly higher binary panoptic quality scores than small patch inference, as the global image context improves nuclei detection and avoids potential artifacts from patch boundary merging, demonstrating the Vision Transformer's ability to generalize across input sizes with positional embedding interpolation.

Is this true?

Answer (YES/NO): YES